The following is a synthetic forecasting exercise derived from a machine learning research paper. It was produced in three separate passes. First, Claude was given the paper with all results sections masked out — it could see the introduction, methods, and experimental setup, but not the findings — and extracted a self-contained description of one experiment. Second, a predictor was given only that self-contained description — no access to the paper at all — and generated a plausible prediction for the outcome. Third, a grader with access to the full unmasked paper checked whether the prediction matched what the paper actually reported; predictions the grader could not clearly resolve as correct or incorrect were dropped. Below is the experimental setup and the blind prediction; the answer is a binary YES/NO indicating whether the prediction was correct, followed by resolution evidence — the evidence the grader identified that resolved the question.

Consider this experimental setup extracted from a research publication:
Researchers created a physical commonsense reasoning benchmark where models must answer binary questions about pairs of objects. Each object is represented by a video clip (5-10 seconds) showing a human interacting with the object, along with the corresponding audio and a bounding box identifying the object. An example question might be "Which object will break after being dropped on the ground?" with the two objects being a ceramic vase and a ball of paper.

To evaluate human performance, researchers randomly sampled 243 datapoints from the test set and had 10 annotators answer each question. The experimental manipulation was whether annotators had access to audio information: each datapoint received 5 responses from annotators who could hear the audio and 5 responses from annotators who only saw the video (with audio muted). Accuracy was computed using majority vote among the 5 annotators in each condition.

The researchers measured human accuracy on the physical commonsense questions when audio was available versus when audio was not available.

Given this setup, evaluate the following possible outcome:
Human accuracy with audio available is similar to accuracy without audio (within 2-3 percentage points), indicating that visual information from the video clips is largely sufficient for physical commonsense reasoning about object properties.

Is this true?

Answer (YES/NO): NO